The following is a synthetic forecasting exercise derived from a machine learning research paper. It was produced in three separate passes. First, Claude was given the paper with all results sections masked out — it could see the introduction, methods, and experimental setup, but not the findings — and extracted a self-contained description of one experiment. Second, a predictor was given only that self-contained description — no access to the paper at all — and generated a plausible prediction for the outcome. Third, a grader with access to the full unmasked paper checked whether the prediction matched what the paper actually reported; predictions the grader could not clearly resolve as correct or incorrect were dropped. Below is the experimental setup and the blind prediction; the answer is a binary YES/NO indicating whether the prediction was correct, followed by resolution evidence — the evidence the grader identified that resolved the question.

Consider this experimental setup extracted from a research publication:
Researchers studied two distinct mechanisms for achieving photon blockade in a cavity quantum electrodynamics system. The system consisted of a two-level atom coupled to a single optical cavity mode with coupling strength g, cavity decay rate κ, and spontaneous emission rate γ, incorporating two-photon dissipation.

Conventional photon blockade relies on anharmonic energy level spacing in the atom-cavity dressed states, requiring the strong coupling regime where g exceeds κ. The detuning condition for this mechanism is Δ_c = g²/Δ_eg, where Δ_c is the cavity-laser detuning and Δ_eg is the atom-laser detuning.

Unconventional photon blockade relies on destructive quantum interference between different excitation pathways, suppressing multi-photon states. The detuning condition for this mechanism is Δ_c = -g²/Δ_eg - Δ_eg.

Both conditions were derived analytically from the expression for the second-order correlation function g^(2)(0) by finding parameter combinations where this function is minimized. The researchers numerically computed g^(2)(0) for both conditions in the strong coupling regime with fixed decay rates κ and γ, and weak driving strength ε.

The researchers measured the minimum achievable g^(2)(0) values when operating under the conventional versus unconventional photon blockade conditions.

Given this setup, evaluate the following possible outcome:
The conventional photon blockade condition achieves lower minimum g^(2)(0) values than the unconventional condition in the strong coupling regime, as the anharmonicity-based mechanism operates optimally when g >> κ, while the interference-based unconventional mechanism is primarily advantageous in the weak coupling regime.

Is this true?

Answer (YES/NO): NO